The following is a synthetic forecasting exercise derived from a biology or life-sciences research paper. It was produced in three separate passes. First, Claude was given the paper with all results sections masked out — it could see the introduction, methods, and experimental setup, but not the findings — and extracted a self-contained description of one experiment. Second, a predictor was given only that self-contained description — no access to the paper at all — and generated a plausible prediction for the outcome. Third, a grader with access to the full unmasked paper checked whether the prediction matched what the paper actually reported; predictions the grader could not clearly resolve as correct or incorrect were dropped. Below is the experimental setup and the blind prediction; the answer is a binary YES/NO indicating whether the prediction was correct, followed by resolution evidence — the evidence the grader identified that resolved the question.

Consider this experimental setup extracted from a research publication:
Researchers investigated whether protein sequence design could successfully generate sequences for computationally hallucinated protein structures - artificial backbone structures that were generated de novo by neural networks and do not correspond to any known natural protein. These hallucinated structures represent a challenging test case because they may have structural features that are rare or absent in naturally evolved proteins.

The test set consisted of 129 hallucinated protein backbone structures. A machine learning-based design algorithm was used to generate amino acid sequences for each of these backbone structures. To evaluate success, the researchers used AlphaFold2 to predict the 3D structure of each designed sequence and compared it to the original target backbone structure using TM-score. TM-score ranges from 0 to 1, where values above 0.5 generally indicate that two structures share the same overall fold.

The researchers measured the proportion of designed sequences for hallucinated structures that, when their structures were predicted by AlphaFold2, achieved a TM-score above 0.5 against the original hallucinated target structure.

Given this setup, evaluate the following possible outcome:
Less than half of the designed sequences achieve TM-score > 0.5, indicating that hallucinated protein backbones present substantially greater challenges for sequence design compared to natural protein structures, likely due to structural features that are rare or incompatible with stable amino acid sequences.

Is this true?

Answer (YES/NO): NO